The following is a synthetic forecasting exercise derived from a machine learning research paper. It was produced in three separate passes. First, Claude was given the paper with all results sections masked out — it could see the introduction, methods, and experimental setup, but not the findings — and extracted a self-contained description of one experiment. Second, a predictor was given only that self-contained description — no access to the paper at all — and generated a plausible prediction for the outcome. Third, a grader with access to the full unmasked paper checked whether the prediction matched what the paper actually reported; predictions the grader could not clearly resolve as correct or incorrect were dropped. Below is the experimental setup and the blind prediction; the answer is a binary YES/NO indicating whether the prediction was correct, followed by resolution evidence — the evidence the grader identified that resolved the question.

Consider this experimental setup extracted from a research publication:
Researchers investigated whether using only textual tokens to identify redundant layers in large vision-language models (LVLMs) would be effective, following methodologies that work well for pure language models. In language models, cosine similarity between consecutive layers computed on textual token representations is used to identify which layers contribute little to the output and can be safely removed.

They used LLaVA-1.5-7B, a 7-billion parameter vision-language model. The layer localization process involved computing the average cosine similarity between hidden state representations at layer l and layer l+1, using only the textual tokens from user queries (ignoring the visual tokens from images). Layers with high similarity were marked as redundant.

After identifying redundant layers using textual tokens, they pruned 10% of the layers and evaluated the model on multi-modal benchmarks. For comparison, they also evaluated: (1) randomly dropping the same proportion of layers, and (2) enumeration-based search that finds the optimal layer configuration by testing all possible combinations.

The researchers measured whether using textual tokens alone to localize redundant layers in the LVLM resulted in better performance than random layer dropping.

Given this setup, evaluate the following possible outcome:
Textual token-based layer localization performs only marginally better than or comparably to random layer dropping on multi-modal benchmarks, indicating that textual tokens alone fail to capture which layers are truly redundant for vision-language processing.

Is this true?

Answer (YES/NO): NO